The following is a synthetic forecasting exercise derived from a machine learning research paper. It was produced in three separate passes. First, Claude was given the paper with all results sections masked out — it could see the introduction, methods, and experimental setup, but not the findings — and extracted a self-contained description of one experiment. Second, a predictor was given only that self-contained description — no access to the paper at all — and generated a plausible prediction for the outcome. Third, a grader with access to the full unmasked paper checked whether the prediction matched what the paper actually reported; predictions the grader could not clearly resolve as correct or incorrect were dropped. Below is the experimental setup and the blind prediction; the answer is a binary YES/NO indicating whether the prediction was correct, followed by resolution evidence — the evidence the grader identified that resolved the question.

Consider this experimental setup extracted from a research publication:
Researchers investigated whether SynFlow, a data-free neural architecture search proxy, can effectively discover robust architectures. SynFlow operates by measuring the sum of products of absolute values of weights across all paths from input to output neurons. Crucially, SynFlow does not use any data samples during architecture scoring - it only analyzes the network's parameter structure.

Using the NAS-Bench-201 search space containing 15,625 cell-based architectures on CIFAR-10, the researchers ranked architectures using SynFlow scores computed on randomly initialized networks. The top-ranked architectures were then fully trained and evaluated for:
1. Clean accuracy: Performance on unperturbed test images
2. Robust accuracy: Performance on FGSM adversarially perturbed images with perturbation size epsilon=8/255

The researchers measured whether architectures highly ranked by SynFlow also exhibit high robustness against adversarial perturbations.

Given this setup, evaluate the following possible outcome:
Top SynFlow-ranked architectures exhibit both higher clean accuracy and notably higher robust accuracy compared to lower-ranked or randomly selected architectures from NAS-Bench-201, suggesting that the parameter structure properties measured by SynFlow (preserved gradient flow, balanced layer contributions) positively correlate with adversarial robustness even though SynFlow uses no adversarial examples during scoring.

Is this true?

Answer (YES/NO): NO